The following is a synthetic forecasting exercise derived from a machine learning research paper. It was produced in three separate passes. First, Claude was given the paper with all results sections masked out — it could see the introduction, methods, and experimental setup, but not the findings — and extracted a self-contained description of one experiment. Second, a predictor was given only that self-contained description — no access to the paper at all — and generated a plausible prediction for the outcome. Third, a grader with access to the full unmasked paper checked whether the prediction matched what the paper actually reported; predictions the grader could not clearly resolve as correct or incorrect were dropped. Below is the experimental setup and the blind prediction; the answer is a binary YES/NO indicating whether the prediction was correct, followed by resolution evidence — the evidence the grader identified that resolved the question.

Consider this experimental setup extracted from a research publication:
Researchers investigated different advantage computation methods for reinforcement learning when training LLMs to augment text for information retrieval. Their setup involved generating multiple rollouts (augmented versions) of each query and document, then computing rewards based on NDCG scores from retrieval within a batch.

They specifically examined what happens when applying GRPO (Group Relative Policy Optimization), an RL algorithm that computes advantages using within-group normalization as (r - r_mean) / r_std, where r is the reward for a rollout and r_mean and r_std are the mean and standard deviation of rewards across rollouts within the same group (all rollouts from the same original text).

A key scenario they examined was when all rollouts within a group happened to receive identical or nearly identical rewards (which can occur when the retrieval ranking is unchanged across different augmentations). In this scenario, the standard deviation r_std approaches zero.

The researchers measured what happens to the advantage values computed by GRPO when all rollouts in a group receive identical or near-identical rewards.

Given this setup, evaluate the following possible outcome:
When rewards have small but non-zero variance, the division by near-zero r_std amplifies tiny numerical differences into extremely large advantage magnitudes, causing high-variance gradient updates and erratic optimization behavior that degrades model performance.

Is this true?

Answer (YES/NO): NO